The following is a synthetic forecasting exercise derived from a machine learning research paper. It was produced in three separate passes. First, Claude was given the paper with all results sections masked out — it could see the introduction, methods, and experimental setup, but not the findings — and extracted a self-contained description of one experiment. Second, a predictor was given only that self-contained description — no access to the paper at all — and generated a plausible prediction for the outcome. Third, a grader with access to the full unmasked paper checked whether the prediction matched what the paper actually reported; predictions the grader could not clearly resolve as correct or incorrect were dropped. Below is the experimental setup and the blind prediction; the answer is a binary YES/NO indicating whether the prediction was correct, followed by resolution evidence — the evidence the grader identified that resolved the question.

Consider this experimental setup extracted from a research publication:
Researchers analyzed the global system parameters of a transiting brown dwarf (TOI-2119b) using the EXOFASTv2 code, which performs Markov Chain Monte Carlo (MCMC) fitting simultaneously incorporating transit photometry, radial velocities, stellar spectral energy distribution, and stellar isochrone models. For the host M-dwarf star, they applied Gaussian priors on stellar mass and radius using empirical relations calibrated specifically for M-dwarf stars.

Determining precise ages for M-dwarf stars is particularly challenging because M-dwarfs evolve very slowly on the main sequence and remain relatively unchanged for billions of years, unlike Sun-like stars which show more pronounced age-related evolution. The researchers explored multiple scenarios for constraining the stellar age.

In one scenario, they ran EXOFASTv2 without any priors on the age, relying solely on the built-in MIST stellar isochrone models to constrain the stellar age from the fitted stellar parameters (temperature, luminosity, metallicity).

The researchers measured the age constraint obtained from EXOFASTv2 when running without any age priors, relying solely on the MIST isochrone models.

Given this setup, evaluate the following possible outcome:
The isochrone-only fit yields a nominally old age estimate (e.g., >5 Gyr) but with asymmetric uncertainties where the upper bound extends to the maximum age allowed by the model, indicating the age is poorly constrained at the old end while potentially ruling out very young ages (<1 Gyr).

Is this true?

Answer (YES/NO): NO